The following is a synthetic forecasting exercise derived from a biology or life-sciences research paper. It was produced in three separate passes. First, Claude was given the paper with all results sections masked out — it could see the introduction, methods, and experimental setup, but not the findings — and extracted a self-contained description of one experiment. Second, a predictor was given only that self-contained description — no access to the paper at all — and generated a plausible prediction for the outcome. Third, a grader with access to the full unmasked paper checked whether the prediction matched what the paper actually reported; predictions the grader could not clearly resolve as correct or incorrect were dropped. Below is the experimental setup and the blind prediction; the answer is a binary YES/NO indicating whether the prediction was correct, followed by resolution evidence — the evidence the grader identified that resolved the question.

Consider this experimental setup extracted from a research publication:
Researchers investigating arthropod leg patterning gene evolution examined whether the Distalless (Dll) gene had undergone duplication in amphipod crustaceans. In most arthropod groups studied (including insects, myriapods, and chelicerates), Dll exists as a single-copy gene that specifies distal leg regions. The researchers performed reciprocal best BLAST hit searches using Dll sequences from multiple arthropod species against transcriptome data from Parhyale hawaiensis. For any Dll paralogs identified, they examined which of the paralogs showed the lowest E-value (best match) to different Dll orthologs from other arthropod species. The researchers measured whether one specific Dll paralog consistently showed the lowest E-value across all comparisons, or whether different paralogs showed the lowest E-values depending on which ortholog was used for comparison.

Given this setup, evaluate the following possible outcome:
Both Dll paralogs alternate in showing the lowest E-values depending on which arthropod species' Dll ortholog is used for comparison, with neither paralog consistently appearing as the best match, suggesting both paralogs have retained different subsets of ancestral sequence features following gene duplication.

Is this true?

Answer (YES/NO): NO